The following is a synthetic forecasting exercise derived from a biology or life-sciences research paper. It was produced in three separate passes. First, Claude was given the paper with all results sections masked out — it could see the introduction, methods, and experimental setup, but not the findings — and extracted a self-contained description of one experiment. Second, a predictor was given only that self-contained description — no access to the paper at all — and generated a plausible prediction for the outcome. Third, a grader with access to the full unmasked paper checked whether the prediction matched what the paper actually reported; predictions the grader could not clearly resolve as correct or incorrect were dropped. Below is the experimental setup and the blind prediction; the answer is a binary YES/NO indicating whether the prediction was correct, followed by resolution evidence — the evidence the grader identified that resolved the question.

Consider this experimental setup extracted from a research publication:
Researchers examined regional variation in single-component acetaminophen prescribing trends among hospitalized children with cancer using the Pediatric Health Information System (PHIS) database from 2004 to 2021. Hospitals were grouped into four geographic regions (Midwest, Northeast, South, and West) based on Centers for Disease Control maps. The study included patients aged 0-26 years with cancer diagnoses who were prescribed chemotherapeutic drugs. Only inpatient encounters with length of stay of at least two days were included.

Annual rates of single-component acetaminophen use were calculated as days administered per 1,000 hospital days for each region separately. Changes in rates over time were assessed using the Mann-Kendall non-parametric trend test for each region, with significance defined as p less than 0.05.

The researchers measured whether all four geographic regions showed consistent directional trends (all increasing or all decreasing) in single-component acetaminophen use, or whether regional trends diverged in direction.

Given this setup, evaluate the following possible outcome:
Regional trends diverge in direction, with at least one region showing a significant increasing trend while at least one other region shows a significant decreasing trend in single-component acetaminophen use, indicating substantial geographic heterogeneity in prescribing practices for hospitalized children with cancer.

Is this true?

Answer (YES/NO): YES